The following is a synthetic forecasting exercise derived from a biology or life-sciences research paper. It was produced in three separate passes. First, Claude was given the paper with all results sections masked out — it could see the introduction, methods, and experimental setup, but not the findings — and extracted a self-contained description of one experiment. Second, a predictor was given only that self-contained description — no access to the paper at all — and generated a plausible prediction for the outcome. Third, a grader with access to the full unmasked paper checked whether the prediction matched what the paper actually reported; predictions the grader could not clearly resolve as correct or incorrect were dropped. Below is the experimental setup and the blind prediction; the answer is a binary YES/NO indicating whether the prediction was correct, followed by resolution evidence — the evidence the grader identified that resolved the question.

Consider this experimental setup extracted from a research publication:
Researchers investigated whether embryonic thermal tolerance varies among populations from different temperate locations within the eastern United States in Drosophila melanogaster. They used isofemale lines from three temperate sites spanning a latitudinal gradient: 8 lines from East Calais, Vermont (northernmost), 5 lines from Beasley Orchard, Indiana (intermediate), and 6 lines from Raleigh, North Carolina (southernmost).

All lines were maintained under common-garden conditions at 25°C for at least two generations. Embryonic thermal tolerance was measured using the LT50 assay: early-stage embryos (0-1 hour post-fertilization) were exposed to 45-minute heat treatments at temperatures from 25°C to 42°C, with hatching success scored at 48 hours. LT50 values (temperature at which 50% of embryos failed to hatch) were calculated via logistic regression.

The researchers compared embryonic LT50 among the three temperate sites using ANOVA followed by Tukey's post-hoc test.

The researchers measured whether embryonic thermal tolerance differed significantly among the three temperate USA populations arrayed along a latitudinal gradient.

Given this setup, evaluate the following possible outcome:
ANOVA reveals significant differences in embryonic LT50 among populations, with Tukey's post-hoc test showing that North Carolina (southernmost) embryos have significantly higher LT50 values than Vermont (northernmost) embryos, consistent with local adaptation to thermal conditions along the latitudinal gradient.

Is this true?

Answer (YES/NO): NO